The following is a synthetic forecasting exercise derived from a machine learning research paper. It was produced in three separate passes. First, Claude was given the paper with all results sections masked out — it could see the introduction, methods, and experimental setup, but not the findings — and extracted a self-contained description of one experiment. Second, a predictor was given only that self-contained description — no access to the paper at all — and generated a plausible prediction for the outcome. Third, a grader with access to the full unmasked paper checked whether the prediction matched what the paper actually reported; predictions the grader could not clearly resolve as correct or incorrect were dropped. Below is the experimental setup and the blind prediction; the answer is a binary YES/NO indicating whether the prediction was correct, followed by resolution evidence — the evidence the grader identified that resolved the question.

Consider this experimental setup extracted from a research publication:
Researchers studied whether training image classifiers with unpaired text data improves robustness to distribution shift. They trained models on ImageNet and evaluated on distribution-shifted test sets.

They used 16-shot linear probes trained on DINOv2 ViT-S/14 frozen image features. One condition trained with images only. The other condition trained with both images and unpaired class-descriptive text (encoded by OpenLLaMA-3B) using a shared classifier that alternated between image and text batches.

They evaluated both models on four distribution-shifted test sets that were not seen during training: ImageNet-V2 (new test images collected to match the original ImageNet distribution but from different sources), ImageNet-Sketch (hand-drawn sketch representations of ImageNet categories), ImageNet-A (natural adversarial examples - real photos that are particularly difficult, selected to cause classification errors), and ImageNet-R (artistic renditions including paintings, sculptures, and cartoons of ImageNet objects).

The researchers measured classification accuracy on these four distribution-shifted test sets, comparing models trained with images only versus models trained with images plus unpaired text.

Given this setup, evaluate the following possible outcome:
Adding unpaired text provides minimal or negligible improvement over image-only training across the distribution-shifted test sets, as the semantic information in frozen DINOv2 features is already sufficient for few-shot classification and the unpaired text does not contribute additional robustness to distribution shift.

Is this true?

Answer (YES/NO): NO